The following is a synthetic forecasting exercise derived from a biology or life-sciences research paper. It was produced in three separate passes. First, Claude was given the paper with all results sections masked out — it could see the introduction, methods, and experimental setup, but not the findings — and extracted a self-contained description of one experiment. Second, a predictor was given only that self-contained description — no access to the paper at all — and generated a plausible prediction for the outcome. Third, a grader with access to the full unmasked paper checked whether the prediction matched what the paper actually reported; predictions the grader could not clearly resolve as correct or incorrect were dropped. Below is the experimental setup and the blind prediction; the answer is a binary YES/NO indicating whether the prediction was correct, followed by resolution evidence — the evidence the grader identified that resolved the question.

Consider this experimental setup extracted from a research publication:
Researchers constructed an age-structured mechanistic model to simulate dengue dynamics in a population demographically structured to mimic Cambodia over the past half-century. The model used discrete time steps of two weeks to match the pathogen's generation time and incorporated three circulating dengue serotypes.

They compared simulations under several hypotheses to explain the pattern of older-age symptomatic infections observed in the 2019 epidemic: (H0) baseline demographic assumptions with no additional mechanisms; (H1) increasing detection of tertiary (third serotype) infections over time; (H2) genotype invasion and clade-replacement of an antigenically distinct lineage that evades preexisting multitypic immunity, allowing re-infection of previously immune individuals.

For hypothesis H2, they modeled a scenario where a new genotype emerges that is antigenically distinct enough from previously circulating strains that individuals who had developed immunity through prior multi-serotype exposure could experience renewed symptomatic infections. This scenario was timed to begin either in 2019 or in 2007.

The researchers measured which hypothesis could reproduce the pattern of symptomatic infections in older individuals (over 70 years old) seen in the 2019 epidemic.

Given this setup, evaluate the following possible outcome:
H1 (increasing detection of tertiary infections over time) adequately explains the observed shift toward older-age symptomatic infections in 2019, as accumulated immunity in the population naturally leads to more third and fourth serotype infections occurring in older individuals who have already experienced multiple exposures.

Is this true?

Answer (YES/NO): NO